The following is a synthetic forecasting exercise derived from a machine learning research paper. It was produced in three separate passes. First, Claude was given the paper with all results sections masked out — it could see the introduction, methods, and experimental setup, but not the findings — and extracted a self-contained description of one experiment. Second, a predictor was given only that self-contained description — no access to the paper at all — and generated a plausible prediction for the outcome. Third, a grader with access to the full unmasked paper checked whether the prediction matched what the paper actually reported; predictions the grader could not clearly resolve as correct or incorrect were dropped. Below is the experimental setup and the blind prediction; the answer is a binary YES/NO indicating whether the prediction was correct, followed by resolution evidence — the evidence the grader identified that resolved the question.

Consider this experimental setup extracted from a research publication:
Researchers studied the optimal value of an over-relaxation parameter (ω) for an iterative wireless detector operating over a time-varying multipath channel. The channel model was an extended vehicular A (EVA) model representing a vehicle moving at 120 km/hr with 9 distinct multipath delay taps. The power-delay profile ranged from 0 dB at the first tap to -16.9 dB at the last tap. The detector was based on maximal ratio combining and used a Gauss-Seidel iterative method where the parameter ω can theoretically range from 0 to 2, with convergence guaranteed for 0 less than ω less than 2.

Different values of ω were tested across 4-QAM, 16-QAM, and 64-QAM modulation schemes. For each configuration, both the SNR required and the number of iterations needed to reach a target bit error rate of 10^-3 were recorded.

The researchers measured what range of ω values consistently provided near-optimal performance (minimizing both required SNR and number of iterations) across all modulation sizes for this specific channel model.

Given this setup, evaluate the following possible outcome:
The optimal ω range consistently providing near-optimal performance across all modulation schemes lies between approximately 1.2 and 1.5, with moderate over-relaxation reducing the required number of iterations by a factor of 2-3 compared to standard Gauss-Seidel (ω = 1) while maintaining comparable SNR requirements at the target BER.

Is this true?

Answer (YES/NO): NO